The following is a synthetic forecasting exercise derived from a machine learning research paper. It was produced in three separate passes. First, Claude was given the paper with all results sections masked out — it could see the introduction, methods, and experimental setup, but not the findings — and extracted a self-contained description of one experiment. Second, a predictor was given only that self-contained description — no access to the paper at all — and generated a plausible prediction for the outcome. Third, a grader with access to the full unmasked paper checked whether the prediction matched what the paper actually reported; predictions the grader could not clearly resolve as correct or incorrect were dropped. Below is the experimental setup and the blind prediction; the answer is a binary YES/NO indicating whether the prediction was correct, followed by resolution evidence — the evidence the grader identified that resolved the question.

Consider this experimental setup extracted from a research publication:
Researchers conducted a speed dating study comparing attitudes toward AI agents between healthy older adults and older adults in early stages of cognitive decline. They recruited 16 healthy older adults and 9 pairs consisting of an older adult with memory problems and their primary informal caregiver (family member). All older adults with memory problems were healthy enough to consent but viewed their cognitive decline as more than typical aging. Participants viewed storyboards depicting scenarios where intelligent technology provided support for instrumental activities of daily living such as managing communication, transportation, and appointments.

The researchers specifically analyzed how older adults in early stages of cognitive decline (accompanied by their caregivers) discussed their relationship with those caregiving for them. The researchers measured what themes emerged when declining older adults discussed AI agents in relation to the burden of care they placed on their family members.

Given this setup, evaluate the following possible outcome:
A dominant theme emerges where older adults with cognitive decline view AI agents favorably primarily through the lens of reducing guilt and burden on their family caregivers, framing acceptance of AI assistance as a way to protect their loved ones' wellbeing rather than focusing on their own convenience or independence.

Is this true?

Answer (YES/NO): NO